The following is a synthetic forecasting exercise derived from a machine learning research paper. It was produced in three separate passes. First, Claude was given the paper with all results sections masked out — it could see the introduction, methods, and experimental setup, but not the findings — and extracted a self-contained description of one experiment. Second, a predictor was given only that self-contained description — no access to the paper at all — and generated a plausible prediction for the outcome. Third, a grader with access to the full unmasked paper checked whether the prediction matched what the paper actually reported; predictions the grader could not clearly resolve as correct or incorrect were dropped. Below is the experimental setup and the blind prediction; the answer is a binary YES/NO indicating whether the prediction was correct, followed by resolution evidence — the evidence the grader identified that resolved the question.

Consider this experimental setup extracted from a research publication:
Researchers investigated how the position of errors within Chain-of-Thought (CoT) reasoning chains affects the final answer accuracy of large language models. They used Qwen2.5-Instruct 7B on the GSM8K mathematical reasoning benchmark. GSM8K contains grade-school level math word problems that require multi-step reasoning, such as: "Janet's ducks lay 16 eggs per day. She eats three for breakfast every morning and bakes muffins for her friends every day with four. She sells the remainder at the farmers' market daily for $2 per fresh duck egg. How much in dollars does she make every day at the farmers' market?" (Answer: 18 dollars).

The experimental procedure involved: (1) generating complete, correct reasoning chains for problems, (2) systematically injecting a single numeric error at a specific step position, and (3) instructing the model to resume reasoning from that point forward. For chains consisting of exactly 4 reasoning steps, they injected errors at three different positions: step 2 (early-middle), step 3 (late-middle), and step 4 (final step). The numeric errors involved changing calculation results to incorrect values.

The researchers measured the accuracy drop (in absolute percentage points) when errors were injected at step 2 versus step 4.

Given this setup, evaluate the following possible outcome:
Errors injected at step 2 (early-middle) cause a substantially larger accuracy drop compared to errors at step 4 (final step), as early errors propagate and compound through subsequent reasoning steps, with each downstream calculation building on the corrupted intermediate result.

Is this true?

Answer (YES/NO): NO